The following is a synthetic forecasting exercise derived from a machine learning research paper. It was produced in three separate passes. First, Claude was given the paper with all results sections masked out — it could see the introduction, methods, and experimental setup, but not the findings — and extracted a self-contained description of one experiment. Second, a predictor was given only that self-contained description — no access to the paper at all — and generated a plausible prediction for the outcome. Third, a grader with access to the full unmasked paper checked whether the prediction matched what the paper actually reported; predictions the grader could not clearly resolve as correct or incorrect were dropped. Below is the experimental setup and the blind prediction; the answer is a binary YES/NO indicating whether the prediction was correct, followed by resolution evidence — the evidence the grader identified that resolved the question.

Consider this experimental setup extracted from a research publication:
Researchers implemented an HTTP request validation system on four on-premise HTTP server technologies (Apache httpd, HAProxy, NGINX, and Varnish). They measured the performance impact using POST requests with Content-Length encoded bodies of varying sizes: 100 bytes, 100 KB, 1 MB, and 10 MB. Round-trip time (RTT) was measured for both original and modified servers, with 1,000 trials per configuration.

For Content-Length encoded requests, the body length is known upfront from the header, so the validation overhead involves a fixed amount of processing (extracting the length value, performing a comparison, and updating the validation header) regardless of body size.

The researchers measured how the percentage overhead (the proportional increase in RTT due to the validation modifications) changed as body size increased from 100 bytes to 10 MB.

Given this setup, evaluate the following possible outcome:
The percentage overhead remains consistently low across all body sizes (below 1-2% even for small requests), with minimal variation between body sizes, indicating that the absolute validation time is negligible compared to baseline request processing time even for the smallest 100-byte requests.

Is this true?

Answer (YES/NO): NO